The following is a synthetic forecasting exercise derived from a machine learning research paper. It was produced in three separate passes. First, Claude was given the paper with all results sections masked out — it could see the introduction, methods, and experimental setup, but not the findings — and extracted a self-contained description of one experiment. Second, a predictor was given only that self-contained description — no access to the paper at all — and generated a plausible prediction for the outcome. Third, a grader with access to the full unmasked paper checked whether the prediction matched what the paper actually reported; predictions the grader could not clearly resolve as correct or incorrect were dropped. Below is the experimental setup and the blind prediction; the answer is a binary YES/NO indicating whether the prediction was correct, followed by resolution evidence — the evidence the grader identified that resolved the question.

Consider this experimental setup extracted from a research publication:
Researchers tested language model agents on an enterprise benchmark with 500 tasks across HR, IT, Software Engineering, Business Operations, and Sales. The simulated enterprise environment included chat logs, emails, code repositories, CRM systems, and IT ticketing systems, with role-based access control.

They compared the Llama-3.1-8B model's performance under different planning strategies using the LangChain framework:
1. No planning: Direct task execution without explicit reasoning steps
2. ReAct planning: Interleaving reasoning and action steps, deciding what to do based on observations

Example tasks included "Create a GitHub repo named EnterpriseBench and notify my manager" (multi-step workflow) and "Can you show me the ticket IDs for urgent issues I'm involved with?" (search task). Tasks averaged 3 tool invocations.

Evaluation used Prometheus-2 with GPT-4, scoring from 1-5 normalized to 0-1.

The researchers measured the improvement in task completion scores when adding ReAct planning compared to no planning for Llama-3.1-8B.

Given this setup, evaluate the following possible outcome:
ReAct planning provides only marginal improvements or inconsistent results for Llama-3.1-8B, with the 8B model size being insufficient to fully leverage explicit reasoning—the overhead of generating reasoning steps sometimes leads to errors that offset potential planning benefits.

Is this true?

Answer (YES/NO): NO